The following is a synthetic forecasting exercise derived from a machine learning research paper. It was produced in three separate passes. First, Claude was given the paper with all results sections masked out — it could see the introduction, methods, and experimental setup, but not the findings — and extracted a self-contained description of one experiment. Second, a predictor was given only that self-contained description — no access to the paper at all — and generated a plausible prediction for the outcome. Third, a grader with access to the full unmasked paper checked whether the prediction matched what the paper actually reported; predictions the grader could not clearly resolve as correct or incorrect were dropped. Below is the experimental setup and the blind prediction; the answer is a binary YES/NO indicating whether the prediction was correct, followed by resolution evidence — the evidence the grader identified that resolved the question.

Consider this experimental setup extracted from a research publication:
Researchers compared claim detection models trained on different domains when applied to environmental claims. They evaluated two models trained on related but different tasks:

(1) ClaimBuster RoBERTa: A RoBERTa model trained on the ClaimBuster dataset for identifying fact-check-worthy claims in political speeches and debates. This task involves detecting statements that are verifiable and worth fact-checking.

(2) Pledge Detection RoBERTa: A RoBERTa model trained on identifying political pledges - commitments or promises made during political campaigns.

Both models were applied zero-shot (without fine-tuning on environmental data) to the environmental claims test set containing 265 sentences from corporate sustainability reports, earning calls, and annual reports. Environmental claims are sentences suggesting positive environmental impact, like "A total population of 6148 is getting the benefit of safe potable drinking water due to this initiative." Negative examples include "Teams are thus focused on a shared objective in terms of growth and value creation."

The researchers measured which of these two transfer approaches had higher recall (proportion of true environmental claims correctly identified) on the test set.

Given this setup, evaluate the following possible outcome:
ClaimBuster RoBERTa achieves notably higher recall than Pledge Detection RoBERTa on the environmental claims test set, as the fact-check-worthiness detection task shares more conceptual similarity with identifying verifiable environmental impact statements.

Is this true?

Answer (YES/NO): YES